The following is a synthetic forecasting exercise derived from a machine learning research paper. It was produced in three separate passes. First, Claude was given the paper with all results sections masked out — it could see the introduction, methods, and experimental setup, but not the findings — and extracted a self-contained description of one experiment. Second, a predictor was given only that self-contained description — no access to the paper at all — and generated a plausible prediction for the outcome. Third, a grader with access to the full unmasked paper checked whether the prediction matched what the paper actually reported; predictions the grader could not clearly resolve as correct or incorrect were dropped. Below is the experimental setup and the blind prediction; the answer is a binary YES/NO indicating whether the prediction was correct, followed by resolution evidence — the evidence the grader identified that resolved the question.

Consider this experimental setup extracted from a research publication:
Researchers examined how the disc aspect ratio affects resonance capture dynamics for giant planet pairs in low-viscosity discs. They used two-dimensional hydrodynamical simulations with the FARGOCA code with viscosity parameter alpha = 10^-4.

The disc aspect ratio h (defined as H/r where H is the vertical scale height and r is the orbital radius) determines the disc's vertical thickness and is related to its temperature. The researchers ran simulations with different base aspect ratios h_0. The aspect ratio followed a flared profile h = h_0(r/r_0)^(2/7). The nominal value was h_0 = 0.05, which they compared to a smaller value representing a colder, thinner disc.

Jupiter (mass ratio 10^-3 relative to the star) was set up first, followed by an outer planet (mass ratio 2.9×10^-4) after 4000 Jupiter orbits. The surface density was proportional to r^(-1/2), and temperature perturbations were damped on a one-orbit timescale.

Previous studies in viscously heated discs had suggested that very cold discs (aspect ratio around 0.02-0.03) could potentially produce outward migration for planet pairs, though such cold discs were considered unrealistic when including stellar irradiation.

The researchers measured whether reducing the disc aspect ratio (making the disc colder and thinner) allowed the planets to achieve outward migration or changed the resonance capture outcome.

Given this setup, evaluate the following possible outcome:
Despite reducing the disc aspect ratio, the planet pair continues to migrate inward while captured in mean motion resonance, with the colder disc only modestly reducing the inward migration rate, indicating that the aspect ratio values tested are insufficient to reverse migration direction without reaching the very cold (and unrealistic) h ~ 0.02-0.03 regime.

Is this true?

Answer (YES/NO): YES